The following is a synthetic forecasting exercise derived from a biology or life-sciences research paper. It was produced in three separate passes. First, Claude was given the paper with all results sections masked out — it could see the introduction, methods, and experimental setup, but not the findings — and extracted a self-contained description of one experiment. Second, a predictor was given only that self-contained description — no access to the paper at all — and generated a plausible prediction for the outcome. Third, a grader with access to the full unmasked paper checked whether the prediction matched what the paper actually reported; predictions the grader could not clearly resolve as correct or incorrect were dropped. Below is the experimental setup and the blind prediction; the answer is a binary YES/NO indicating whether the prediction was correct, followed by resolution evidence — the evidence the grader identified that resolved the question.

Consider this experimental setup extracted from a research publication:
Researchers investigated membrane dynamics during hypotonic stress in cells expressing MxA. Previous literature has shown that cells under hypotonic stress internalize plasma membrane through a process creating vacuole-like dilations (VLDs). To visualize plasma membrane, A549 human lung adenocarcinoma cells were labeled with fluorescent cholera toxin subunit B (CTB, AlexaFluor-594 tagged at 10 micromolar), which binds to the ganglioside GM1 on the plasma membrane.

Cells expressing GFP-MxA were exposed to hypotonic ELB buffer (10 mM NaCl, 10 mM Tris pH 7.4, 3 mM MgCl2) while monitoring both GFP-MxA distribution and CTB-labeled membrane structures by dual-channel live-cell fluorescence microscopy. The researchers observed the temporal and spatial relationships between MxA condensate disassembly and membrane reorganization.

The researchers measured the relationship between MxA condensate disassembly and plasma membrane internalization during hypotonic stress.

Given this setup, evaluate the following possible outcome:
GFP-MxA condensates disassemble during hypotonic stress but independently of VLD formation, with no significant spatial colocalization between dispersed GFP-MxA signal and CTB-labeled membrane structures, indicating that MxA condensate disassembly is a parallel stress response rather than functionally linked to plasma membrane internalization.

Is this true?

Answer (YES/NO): YES